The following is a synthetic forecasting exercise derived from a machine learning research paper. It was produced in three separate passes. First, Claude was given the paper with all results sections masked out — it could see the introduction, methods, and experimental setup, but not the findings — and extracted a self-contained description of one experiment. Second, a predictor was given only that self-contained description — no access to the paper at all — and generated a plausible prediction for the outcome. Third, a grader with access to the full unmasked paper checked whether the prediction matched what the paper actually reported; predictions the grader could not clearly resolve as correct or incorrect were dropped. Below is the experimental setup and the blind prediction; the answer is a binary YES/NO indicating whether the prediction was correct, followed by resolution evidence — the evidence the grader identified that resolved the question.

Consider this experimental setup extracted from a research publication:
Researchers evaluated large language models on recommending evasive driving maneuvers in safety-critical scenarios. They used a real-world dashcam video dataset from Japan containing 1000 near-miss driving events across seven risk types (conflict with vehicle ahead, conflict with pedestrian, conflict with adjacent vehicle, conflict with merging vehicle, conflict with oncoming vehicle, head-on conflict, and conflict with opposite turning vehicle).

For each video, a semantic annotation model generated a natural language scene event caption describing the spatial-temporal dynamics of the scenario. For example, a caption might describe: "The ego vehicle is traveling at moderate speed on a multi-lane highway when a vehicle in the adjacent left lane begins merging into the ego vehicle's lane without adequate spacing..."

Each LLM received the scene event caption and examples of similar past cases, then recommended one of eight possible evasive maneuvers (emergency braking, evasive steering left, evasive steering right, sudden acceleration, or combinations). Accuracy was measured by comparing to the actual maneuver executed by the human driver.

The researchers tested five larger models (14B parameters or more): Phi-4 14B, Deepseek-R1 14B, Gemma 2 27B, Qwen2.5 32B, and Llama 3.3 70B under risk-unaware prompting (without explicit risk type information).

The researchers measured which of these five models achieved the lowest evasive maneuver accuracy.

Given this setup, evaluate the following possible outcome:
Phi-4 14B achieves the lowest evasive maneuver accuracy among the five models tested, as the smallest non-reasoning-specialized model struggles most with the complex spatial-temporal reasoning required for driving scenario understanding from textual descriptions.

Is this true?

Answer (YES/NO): NO